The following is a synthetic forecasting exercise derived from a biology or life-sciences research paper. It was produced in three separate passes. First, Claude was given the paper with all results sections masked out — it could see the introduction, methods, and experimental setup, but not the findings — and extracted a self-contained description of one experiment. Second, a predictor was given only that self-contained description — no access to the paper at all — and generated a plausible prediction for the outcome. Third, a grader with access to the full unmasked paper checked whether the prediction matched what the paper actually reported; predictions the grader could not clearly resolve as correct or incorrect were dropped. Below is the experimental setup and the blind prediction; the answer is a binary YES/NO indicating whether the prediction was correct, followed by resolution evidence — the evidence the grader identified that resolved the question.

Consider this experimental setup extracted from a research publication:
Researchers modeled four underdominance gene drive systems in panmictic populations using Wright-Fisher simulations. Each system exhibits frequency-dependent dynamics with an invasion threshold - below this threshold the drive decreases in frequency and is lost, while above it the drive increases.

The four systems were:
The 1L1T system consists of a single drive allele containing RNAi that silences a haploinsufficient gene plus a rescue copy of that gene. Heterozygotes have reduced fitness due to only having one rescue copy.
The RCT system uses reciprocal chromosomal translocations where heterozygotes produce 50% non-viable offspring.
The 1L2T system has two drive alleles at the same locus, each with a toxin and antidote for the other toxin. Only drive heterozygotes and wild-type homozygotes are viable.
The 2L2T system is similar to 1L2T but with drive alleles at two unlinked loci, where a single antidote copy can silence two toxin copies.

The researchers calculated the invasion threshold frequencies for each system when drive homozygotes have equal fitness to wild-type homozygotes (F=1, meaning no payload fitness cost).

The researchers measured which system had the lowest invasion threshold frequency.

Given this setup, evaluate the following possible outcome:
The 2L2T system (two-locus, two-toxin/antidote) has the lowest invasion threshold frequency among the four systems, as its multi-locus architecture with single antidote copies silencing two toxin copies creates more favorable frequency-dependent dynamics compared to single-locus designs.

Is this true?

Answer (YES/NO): YES